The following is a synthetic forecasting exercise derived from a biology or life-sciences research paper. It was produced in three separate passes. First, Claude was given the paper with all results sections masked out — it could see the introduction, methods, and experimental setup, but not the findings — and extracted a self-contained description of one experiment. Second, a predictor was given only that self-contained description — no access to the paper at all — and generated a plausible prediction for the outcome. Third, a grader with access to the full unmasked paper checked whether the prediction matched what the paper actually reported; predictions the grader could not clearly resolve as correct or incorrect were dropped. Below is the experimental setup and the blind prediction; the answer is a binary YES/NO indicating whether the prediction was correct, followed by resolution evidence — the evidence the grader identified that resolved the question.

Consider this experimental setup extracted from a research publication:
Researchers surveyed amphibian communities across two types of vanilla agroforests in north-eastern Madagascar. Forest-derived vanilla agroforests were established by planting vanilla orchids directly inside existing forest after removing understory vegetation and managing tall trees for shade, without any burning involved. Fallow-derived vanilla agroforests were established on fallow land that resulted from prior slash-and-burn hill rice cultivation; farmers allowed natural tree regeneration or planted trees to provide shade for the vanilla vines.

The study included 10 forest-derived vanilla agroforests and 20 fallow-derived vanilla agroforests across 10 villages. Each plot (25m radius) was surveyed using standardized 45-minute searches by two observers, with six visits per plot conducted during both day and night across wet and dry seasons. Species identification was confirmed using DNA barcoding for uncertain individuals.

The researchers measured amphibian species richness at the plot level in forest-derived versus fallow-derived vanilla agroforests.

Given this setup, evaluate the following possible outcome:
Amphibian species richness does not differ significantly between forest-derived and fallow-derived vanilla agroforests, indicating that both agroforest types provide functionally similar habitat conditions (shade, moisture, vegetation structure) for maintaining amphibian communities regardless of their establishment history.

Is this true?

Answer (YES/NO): YES